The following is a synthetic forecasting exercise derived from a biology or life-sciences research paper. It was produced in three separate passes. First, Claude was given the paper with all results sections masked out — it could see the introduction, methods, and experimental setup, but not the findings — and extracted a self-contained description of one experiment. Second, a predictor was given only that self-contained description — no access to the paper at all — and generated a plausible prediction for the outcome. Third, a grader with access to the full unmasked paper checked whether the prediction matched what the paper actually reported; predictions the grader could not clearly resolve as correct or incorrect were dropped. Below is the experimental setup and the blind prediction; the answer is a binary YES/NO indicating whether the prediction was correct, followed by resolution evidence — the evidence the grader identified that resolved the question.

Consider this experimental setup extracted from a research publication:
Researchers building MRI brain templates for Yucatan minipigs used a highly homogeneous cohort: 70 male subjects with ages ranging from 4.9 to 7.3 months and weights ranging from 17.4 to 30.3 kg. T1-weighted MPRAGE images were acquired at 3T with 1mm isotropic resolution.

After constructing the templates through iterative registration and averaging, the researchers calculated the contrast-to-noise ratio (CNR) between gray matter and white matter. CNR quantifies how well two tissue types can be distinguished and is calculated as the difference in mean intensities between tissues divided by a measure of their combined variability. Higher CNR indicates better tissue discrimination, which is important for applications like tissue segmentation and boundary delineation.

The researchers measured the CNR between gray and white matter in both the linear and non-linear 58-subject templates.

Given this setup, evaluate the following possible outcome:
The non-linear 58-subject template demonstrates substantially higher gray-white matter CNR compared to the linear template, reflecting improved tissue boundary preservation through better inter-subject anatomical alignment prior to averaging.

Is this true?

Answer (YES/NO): NO